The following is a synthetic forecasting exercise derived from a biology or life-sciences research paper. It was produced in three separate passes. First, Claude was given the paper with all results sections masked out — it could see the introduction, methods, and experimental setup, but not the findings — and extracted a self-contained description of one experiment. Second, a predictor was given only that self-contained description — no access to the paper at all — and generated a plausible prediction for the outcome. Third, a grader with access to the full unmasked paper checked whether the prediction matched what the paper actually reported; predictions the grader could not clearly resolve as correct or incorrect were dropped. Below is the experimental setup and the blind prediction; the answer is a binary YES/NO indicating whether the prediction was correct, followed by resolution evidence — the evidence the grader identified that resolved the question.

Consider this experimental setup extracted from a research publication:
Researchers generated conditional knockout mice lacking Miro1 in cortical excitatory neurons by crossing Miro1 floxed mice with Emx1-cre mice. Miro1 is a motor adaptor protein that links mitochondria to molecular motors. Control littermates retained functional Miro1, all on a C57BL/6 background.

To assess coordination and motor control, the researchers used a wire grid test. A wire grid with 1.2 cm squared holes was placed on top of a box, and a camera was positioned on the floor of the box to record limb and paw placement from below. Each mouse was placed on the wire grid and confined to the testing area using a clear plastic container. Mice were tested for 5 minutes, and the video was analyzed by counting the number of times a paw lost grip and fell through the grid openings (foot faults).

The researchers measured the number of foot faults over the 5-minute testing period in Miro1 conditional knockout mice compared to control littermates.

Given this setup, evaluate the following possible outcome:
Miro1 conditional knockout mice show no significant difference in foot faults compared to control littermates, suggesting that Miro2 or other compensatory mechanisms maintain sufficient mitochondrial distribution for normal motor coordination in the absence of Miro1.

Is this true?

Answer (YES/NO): NO